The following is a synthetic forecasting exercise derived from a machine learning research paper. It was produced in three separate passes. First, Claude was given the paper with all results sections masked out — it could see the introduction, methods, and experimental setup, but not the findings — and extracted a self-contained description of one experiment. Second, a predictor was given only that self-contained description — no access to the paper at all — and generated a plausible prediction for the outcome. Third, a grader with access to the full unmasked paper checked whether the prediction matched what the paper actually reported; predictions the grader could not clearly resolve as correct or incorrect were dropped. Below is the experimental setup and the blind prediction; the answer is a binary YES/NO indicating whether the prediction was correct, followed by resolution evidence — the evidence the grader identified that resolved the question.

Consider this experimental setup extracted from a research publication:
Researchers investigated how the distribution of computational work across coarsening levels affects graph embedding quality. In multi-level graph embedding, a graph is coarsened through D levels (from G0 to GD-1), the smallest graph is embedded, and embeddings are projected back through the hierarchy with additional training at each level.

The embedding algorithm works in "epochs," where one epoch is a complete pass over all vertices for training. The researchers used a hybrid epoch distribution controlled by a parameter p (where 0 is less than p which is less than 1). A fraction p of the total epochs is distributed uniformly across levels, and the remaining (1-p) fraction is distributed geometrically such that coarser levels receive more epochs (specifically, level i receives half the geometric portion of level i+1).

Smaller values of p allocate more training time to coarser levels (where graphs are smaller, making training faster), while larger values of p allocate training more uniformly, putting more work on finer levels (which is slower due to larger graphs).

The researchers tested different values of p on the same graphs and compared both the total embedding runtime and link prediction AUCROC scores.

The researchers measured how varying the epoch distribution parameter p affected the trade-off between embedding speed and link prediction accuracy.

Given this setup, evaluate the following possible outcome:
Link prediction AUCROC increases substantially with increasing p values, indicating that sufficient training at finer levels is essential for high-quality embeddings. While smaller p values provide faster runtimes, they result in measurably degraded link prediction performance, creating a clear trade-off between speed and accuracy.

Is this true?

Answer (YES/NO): NO